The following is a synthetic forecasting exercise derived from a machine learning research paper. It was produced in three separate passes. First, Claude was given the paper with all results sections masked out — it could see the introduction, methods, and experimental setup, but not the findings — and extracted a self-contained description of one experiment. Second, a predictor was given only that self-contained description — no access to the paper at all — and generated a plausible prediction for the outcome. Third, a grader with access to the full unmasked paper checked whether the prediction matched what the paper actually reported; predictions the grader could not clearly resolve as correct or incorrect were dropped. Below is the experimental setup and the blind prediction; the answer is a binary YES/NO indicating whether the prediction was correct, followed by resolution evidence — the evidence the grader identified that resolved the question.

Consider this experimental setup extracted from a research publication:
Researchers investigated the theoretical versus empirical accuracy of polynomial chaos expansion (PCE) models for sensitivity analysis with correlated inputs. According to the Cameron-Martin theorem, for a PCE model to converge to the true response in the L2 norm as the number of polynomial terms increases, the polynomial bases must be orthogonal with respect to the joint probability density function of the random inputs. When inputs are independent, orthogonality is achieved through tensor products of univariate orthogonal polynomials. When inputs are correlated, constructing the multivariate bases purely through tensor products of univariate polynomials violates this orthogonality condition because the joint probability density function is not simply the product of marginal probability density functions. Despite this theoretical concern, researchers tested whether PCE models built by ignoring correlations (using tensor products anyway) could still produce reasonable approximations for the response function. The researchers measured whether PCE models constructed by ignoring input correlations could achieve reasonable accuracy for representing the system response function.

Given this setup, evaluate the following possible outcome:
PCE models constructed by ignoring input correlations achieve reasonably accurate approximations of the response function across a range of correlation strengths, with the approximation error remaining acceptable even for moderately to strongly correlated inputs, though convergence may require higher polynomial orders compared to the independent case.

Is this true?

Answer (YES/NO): NO